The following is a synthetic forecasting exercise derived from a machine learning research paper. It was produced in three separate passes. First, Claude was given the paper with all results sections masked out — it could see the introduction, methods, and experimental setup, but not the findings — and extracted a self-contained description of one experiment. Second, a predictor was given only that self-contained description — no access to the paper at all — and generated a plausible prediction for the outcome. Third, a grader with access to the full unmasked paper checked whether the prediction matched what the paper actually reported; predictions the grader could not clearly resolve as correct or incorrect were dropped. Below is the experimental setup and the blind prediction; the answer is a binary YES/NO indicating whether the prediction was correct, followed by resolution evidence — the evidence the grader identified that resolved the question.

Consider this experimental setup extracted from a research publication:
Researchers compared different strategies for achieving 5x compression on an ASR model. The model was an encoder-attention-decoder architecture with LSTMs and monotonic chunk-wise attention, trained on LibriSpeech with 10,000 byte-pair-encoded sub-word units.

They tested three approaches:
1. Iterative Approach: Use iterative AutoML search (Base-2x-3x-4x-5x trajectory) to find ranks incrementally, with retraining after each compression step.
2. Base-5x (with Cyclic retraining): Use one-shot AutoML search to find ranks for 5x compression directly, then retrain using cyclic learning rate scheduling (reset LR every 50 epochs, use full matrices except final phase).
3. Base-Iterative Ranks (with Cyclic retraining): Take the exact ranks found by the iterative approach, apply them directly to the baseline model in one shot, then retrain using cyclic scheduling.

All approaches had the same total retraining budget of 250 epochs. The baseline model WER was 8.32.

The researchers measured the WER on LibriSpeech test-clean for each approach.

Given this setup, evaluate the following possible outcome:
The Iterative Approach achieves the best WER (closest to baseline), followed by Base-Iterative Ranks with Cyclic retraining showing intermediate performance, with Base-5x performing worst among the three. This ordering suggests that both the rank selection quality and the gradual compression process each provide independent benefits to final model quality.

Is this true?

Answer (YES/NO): NO